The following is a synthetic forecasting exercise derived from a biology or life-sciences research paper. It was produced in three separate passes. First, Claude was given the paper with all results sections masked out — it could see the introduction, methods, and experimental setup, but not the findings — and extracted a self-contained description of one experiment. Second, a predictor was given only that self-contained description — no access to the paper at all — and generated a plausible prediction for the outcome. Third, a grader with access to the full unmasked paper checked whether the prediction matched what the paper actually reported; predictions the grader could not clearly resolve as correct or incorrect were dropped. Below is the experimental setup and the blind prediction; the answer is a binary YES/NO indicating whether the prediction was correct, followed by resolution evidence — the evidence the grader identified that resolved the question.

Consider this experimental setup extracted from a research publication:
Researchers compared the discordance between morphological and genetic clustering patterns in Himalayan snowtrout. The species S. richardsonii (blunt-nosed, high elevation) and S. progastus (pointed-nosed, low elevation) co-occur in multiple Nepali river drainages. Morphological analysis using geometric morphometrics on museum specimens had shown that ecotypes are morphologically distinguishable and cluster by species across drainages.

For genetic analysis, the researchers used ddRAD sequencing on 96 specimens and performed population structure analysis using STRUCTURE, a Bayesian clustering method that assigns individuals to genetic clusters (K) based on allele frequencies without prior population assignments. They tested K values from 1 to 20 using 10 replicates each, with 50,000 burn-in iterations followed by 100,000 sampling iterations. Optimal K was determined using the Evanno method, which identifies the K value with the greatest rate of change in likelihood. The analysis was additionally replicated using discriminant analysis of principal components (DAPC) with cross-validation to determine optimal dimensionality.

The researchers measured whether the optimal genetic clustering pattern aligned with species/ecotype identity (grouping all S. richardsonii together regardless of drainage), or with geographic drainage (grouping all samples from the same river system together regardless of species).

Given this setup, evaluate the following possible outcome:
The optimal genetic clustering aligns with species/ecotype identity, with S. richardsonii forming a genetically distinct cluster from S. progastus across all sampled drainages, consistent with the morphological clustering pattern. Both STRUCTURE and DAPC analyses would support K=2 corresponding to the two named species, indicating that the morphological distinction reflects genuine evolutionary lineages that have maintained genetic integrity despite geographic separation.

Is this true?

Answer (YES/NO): NO